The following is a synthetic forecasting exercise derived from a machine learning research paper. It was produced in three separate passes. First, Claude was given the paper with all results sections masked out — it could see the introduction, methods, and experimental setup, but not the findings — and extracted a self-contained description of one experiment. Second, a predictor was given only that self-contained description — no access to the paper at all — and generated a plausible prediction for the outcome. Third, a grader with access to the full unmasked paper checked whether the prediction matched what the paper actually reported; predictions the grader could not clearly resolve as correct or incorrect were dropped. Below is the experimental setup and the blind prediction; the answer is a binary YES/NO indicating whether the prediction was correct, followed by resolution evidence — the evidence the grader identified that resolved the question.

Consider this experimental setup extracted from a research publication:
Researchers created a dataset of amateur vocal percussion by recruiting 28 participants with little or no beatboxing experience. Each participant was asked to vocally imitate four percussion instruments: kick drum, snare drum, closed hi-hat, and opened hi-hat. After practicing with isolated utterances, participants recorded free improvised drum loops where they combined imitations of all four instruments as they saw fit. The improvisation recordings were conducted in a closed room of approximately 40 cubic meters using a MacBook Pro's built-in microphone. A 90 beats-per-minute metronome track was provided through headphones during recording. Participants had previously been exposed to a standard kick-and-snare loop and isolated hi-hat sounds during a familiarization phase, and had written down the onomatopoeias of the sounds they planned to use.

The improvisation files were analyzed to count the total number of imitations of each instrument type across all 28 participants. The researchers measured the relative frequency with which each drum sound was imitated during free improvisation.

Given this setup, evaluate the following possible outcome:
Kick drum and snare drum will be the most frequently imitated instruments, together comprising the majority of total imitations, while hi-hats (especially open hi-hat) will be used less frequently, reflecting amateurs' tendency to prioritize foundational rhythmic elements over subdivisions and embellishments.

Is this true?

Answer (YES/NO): YES